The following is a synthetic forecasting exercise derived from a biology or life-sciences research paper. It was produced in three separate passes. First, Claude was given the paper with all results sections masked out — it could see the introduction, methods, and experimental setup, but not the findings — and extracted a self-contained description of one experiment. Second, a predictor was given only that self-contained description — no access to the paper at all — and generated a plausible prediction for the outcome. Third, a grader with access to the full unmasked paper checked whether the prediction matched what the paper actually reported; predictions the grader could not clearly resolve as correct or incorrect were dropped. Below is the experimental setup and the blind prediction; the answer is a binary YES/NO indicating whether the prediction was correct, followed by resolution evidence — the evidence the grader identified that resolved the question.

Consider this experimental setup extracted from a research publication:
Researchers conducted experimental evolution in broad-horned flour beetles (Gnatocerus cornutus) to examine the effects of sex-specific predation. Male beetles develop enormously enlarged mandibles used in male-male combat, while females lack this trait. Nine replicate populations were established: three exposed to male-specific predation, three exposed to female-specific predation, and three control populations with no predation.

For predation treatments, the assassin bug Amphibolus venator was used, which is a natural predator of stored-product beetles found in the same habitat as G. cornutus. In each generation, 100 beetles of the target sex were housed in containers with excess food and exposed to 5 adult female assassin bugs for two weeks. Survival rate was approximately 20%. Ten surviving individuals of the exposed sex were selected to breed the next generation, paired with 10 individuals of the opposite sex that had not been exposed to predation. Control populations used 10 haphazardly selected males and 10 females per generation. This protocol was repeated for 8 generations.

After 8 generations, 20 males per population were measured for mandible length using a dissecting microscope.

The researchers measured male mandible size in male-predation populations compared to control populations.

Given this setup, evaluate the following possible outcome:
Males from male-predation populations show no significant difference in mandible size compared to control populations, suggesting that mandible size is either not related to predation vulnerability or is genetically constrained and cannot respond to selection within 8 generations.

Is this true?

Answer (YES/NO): NO